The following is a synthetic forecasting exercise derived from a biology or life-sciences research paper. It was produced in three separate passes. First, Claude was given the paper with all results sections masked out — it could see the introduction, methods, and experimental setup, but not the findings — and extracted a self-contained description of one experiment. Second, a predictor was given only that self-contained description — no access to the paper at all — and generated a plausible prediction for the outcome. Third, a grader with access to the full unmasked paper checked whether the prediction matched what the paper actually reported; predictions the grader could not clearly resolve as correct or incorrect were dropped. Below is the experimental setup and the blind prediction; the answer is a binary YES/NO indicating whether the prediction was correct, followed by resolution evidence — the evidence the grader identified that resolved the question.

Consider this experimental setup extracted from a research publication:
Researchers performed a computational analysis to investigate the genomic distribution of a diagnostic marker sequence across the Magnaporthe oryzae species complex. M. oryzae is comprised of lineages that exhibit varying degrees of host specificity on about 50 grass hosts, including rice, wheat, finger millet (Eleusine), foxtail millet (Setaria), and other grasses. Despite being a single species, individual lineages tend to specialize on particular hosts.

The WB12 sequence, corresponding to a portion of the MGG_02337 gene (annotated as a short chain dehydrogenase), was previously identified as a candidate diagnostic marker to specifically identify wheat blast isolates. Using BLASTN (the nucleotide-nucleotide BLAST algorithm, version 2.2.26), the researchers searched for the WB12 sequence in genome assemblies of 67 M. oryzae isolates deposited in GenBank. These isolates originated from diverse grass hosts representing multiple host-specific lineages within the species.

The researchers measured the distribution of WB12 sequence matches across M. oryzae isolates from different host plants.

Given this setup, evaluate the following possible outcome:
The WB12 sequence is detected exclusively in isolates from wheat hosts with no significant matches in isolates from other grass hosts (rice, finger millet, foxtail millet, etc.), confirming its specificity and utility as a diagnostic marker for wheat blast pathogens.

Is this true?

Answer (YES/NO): NO